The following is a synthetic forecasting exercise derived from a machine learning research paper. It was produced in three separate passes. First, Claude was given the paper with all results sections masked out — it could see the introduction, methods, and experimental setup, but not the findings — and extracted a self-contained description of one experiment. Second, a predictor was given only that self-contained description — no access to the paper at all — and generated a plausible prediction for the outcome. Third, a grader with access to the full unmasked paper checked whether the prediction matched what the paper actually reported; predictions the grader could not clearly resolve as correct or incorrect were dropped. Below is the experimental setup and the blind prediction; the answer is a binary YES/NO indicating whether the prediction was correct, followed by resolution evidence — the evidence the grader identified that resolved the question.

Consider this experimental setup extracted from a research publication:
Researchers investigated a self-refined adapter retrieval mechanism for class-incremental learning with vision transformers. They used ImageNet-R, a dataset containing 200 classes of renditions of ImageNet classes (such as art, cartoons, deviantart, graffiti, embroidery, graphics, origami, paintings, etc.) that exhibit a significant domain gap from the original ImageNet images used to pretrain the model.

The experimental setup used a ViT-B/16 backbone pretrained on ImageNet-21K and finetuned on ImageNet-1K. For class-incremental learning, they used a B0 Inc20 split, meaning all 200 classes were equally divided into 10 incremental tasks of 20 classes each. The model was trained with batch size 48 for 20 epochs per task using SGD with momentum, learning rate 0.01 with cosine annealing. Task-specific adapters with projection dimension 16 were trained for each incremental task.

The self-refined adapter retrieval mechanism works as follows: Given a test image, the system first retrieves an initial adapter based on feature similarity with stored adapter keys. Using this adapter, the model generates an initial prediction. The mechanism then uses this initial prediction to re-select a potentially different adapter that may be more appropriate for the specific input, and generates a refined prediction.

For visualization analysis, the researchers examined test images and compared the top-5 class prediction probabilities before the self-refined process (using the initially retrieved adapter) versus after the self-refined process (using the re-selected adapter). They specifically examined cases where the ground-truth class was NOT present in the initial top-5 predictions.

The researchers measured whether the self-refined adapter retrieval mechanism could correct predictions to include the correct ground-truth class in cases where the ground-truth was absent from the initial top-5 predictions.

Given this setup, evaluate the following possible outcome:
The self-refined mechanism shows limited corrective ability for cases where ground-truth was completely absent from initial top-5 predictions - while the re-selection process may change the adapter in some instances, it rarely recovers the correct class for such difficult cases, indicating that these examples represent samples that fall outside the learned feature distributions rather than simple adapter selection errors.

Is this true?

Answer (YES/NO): NO